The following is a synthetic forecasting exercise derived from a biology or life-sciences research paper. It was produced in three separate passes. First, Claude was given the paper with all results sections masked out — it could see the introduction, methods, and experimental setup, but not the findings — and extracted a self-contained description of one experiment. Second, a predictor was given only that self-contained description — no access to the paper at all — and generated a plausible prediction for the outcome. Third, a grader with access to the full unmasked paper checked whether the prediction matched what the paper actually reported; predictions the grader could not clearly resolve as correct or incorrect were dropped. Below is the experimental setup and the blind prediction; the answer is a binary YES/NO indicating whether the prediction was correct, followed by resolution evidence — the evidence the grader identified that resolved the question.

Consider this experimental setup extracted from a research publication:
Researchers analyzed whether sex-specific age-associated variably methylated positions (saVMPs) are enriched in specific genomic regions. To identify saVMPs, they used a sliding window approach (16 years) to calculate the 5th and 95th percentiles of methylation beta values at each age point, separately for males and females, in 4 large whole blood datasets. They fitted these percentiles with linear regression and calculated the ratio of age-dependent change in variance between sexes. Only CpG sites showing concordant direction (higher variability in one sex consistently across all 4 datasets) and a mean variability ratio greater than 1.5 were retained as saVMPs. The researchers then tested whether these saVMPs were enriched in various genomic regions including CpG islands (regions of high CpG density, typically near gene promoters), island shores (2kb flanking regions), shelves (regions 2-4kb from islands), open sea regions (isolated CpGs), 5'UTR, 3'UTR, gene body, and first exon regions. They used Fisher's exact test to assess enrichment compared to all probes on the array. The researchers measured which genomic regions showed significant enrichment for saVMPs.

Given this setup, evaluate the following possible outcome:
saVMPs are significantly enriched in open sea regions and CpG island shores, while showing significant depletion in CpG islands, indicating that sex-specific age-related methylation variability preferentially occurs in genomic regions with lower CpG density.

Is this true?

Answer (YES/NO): NO